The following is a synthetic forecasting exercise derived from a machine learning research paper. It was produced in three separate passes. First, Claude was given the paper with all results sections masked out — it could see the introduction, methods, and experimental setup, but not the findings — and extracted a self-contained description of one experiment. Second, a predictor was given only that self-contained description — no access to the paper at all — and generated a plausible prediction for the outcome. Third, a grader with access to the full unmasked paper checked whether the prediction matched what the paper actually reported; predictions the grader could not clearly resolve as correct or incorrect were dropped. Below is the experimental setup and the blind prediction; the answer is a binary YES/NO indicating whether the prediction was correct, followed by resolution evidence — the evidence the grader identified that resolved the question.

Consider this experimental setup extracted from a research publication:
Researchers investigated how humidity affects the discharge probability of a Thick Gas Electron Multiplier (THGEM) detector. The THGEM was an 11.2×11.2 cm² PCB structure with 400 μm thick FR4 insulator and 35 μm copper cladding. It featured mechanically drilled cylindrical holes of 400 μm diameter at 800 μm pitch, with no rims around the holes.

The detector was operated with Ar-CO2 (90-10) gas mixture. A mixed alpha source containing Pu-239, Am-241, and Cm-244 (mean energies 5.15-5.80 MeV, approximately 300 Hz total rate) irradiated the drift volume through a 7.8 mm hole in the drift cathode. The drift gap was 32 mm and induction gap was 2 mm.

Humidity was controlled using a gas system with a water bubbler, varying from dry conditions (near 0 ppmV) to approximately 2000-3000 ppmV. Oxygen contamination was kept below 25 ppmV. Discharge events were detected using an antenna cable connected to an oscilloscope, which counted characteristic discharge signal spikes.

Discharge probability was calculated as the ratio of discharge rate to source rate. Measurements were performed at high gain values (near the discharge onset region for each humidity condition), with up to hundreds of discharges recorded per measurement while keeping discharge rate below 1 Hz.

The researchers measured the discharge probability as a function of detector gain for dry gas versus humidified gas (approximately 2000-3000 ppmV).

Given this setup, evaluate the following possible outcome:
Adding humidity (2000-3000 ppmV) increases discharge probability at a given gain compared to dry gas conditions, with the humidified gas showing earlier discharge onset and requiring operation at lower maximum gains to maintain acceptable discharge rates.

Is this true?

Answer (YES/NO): NO